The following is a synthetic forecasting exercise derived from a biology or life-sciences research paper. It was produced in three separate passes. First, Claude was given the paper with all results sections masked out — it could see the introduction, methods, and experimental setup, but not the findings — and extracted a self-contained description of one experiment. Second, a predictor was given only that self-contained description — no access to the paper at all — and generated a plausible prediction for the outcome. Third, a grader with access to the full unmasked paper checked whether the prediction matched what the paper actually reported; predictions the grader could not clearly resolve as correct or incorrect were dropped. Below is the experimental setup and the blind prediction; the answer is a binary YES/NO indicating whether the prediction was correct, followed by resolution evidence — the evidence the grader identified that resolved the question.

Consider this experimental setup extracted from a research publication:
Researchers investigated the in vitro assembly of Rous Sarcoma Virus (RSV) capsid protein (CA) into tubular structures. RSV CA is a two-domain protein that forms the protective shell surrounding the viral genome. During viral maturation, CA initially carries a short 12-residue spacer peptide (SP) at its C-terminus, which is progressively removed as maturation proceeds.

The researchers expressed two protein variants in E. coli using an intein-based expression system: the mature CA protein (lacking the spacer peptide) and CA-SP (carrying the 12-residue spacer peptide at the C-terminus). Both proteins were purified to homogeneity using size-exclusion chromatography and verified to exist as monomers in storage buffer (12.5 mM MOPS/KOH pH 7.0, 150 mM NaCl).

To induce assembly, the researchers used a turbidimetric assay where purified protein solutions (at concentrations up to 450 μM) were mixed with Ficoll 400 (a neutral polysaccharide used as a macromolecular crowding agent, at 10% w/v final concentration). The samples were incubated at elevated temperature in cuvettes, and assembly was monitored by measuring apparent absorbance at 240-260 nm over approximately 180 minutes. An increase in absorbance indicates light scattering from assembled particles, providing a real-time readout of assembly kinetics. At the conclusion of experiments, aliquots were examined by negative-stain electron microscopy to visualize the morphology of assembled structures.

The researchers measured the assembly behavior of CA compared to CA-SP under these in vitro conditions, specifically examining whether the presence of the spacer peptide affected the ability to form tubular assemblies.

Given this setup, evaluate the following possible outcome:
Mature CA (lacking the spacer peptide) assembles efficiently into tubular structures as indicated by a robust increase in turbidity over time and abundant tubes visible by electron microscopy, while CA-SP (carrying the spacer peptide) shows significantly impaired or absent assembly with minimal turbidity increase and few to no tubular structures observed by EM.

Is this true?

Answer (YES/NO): NO